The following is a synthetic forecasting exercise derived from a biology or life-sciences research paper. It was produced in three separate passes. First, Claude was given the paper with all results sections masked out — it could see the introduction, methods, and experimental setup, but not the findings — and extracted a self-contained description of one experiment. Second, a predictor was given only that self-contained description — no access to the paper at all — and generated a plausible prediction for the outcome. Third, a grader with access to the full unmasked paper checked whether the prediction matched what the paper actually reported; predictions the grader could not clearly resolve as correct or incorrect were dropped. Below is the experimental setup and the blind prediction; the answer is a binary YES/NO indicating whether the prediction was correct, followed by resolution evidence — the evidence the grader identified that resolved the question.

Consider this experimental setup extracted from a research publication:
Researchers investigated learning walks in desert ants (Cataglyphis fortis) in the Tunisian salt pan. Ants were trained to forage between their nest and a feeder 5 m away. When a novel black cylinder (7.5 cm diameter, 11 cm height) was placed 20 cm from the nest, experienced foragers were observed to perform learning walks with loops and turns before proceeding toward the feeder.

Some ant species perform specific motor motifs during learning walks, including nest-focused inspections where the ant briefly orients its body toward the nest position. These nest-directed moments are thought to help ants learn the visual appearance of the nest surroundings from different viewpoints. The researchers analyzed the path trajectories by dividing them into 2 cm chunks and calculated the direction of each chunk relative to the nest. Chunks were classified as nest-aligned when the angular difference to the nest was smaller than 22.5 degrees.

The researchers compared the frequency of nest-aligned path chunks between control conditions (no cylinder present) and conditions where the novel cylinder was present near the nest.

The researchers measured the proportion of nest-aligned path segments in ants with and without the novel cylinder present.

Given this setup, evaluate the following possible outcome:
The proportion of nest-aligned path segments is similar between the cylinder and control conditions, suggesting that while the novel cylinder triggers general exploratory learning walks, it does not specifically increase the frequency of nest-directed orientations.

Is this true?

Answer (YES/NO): NO